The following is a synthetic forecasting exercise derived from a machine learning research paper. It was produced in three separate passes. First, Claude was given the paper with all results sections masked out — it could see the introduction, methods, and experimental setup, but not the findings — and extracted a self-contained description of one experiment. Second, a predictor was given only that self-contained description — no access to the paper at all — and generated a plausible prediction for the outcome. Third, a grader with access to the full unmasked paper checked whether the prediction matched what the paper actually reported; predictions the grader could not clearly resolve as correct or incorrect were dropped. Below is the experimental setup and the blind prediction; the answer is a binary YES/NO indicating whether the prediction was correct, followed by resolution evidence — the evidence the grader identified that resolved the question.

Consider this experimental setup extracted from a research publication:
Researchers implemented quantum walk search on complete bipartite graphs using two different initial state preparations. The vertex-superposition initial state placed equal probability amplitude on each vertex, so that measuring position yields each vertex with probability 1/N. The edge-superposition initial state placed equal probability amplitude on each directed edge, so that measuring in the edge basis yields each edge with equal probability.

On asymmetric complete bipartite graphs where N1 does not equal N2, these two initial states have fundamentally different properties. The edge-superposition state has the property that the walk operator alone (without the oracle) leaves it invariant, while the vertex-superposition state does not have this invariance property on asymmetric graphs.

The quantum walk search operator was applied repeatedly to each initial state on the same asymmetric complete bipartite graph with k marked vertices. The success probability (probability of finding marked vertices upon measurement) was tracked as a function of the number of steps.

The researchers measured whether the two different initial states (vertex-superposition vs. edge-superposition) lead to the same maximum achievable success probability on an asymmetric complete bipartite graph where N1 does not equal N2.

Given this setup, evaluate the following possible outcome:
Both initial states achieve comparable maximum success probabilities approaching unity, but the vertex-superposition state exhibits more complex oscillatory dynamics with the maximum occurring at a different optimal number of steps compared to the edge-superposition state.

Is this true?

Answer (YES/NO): NO